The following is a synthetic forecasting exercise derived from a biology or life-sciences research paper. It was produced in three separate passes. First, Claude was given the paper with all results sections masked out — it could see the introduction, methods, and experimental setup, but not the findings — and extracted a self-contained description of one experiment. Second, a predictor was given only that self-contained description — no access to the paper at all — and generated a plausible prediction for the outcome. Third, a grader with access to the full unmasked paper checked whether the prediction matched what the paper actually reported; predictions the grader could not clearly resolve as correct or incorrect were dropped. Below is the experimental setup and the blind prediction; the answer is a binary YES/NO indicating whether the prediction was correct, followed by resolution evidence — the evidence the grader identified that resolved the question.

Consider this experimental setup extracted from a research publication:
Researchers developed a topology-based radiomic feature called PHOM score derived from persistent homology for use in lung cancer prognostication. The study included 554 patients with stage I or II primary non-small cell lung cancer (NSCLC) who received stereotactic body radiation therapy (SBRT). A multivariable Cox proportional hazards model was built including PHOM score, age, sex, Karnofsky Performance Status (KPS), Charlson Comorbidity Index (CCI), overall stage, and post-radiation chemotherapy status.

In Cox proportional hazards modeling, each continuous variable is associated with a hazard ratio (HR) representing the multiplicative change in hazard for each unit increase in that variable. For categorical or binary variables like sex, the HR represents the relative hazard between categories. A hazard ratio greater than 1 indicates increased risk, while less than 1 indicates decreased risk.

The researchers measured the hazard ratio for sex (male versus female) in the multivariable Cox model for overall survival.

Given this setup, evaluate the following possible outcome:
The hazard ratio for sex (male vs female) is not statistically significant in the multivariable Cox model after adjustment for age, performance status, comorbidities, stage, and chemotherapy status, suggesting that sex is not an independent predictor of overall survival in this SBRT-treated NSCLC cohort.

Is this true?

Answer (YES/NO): YES